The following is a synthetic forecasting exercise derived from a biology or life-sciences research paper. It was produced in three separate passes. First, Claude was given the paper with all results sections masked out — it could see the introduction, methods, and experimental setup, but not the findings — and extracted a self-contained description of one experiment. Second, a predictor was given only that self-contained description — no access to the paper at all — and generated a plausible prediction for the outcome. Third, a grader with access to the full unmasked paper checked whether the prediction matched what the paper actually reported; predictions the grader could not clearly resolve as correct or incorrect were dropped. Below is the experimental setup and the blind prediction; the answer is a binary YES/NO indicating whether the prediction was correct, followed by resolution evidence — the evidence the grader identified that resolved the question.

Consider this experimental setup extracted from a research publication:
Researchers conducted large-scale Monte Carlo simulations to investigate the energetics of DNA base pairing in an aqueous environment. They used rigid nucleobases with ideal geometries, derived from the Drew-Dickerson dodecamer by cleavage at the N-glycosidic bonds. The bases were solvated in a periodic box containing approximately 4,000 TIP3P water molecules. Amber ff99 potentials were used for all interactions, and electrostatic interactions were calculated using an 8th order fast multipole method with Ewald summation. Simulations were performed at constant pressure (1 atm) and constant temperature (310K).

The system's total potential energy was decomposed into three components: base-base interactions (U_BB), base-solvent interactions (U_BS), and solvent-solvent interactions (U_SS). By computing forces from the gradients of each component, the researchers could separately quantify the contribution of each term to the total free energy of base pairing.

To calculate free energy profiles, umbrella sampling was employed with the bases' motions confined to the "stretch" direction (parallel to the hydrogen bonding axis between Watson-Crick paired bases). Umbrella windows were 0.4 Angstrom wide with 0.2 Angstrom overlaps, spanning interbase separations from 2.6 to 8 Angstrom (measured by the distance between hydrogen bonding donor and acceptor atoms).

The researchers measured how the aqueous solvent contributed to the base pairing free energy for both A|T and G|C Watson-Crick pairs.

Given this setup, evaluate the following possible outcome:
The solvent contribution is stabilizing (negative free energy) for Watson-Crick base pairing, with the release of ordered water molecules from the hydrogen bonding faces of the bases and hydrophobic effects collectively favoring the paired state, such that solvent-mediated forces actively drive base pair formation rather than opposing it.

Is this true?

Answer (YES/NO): NO